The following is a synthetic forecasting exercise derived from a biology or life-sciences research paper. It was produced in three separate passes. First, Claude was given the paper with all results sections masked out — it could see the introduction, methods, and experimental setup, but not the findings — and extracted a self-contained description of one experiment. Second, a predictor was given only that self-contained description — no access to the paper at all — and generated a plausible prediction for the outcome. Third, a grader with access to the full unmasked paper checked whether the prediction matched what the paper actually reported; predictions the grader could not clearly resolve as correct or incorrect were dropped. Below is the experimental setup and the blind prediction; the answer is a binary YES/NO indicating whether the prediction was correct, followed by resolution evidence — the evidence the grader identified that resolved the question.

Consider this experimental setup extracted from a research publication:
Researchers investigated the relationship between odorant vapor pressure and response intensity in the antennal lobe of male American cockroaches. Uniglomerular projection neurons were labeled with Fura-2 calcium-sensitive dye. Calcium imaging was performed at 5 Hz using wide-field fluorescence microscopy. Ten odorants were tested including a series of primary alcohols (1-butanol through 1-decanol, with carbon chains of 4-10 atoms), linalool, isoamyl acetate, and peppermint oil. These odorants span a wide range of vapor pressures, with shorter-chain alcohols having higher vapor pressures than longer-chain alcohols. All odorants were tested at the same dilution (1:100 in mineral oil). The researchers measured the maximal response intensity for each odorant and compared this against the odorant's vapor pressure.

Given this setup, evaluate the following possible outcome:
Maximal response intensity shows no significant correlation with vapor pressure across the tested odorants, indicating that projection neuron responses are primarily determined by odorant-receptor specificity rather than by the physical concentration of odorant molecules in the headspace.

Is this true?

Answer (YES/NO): NO